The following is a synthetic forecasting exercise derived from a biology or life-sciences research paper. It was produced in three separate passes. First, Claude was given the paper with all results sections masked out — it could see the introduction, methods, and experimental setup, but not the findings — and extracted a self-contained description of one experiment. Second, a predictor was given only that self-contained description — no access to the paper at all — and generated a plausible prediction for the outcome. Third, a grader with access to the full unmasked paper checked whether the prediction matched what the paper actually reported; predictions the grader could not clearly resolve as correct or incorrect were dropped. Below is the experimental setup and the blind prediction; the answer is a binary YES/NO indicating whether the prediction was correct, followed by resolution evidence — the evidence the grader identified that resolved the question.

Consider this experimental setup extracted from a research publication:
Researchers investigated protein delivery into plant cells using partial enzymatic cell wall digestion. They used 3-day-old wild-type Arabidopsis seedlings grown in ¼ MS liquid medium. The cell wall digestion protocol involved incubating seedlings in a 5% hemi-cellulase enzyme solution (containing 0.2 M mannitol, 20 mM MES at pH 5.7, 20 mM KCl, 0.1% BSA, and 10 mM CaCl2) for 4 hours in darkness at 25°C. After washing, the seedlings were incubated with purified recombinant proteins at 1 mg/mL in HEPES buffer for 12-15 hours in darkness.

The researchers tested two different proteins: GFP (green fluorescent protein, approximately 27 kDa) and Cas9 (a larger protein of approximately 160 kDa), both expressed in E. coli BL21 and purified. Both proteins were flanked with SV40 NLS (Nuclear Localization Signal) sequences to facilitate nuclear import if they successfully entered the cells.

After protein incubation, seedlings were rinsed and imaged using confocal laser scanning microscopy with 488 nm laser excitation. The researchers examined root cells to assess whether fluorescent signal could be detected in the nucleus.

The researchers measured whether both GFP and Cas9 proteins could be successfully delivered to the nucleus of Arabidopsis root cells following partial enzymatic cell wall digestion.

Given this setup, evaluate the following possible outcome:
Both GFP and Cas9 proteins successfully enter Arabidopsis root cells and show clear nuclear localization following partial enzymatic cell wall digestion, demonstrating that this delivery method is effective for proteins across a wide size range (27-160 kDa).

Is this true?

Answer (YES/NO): NO